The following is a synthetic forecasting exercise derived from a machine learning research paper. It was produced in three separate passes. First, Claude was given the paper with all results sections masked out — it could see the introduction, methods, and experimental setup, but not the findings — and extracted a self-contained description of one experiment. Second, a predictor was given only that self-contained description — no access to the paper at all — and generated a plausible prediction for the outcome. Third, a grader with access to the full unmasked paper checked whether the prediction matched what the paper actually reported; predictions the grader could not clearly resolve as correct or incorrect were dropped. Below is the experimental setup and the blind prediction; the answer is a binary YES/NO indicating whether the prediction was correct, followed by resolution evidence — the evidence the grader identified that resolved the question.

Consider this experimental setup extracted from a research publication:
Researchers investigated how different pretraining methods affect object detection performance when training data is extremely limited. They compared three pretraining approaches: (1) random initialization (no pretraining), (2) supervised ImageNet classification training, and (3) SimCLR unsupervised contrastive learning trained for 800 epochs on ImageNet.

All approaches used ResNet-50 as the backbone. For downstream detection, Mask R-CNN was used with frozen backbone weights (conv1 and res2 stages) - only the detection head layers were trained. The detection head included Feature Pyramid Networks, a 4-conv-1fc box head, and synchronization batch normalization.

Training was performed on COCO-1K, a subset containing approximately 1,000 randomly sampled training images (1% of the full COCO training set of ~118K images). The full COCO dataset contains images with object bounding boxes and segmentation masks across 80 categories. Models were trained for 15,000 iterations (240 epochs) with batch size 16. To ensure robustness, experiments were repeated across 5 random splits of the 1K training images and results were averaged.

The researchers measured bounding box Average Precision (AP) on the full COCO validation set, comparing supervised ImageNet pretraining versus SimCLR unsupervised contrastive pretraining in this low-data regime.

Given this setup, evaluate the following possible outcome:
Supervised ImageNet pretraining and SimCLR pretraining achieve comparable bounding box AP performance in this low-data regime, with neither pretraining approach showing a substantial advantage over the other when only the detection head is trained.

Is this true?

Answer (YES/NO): NO